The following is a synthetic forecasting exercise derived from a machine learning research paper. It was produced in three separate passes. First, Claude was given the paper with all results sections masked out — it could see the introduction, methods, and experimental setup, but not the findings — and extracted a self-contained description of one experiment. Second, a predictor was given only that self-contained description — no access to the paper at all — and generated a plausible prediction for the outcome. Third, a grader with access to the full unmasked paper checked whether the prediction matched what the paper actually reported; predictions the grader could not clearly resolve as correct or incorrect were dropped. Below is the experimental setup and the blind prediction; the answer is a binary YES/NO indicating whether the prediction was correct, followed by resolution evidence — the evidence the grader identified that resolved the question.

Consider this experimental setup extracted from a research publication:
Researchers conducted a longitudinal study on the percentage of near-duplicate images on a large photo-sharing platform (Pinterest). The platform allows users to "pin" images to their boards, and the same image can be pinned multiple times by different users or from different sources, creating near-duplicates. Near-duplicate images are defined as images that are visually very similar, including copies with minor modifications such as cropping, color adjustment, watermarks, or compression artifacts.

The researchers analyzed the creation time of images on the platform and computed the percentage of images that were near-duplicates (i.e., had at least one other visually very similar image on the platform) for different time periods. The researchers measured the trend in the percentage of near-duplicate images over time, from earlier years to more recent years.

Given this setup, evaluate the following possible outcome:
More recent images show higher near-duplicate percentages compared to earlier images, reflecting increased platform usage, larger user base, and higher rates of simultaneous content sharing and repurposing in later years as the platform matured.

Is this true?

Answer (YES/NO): YES